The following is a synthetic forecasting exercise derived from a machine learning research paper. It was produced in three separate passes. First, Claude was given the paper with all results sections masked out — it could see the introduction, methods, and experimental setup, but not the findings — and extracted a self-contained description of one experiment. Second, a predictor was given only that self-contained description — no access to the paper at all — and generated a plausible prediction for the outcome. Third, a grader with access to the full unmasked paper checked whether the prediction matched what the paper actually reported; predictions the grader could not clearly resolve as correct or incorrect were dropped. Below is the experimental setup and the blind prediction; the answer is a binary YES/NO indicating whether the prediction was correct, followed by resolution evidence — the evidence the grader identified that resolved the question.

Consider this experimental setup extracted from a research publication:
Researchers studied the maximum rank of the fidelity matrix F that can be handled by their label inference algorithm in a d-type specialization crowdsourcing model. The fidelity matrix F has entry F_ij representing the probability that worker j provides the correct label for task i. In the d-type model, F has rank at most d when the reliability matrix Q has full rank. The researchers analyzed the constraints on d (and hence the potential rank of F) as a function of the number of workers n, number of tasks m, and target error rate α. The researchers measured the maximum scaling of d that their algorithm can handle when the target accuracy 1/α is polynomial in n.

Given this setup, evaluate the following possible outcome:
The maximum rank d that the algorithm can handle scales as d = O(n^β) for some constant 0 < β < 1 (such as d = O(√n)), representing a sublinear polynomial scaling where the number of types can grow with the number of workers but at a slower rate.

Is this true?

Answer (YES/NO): YES